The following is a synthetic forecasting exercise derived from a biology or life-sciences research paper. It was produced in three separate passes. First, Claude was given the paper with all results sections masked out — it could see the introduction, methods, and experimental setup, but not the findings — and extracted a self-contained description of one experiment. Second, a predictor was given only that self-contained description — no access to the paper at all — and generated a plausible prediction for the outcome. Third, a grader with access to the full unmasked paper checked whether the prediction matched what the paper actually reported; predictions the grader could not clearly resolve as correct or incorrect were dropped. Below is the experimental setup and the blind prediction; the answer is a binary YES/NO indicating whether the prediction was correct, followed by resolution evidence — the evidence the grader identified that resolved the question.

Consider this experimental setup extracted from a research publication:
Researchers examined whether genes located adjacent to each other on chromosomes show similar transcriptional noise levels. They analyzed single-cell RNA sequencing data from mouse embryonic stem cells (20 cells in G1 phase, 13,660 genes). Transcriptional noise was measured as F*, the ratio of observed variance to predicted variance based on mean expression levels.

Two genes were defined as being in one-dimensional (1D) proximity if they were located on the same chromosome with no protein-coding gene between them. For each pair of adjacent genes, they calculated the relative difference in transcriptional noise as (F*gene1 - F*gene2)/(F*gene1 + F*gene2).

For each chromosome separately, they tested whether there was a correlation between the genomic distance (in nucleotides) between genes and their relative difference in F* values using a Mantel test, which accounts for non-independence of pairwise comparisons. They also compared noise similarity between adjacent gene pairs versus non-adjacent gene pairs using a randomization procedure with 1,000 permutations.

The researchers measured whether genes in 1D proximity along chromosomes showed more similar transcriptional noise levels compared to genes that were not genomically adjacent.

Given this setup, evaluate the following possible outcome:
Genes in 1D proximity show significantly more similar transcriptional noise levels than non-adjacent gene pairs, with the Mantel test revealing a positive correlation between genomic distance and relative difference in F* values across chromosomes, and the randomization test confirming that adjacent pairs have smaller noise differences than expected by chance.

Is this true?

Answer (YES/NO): NO